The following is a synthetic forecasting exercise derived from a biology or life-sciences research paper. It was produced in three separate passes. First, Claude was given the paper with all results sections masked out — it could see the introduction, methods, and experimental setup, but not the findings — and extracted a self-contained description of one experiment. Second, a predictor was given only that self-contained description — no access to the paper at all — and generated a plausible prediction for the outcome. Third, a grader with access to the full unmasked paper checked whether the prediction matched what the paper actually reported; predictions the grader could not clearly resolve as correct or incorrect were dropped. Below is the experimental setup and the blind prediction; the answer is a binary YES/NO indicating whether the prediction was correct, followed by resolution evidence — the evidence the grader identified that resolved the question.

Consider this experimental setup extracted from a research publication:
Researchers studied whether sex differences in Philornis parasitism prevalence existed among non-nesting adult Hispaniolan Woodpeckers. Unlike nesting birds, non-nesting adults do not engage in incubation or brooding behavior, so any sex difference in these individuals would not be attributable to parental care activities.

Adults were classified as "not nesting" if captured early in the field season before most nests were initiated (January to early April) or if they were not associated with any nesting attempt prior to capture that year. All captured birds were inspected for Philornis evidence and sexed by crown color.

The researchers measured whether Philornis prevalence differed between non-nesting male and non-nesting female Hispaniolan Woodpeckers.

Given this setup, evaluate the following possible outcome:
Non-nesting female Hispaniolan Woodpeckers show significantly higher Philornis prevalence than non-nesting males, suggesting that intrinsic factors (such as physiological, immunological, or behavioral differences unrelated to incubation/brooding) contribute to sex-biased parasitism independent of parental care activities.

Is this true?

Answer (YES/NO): NO